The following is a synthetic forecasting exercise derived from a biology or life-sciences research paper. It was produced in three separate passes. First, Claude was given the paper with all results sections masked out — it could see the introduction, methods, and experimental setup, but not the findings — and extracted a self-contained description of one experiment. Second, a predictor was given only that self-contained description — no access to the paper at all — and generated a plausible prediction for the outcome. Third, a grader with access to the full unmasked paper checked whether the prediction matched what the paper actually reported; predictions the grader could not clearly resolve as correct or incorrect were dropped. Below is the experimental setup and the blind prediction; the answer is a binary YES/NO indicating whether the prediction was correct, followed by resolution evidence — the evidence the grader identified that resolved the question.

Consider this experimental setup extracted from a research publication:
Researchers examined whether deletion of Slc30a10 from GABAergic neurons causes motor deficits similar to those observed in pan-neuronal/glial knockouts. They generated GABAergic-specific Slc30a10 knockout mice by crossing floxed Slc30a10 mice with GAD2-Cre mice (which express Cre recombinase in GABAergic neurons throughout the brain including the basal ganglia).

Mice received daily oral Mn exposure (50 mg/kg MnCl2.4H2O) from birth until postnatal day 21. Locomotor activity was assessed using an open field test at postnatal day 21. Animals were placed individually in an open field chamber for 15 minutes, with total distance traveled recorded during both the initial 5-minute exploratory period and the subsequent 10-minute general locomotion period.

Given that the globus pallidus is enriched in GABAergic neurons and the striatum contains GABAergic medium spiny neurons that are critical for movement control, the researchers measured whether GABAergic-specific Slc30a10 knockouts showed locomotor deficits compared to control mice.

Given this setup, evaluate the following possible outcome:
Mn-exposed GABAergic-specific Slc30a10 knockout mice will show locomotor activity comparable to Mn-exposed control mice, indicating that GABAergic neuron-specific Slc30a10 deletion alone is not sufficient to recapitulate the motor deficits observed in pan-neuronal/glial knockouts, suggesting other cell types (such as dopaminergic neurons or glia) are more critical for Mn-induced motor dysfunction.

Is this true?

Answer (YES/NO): NO